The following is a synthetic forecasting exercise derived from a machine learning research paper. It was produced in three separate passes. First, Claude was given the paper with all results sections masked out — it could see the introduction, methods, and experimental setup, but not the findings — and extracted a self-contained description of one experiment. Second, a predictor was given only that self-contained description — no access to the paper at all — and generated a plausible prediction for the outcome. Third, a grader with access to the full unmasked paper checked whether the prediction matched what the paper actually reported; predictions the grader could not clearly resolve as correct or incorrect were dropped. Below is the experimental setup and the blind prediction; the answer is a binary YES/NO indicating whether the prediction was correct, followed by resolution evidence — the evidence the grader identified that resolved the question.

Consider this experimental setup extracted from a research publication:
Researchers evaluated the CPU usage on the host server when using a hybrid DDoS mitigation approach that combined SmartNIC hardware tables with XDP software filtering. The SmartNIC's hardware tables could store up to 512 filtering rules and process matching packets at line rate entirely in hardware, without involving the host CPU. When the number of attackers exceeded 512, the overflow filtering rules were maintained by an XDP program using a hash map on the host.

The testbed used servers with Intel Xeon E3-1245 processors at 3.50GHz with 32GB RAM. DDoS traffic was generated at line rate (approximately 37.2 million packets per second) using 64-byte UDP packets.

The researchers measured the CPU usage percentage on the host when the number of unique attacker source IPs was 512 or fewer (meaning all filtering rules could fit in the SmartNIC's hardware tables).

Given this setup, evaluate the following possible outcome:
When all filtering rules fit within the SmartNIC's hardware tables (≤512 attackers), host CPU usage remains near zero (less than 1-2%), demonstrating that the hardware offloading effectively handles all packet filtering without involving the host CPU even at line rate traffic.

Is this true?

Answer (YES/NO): YES